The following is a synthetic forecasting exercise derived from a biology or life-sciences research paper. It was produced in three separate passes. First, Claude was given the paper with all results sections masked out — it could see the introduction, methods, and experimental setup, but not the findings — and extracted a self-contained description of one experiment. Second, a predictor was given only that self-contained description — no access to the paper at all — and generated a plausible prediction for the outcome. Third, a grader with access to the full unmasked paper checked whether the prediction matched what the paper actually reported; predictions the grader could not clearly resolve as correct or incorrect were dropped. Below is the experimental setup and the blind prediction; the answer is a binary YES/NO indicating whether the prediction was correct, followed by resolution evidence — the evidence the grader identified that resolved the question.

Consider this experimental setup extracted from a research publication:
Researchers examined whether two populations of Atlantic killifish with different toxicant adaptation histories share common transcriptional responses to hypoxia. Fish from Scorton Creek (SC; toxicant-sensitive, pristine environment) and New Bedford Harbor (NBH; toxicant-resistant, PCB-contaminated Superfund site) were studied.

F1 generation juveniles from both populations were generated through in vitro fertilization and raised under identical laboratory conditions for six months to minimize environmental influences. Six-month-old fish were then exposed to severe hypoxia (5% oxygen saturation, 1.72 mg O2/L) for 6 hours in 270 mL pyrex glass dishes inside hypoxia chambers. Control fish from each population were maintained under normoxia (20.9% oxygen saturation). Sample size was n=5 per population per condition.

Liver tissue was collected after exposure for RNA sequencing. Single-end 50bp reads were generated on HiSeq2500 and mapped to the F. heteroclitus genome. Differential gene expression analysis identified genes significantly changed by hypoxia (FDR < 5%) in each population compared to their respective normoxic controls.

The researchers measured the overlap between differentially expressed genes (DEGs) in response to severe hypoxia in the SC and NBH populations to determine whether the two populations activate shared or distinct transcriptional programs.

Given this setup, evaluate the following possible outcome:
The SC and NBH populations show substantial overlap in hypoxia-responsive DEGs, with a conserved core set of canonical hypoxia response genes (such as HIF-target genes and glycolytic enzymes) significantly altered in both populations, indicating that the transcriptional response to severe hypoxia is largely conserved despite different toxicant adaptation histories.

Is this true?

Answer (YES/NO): NO